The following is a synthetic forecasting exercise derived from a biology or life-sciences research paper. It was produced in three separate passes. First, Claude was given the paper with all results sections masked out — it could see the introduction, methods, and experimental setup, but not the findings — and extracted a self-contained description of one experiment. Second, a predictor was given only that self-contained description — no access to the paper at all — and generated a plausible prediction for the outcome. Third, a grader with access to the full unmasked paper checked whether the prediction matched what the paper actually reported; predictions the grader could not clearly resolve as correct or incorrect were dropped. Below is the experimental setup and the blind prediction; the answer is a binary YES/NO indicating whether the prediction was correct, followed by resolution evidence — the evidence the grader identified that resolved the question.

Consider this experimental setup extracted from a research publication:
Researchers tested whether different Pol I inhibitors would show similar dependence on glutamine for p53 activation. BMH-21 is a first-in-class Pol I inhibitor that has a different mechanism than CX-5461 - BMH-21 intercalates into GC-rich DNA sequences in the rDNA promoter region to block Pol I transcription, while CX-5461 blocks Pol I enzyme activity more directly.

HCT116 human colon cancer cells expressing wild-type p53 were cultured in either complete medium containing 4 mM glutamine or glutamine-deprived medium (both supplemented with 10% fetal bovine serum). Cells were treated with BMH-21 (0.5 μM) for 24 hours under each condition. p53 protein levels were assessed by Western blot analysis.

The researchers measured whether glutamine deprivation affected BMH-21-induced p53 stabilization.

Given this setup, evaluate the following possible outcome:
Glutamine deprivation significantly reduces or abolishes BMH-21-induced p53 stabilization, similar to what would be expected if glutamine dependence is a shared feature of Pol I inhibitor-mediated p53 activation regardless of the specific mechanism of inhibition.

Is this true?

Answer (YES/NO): YES